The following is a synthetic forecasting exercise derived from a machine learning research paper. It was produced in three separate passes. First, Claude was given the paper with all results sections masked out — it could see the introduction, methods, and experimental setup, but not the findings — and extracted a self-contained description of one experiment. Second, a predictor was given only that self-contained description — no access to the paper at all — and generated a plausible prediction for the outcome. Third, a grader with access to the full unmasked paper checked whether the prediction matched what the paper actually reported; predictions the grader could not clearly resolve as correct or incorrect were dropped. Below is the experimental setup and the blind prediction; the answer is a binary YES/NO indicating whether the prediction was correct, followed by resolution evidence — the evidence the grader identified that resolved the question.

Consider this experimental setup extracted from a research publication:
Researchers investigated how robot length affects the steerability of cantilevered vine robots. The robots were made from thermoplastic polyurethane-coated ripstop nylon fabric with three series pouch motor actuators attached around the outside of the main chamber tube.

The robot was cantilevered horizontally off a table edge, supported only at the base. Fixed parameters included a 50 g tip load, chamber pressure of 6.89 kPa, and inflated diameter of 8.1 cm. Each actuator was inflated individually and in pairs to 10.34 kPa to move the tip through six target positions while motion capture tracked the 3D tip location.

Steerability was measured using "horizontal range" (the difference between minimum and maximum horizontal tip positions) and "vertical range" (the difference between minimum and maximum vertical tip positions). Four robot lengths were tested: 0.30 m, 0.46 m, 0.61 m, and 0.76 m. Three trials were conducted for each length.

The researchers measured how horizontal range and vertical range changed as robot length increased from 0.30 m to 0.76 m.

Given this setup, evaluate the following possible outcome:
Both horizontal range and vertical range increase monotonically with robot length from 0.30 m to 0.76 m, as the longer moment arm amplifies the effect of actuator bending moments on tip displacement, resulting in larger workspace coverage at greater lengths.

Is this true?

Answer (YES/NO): NO